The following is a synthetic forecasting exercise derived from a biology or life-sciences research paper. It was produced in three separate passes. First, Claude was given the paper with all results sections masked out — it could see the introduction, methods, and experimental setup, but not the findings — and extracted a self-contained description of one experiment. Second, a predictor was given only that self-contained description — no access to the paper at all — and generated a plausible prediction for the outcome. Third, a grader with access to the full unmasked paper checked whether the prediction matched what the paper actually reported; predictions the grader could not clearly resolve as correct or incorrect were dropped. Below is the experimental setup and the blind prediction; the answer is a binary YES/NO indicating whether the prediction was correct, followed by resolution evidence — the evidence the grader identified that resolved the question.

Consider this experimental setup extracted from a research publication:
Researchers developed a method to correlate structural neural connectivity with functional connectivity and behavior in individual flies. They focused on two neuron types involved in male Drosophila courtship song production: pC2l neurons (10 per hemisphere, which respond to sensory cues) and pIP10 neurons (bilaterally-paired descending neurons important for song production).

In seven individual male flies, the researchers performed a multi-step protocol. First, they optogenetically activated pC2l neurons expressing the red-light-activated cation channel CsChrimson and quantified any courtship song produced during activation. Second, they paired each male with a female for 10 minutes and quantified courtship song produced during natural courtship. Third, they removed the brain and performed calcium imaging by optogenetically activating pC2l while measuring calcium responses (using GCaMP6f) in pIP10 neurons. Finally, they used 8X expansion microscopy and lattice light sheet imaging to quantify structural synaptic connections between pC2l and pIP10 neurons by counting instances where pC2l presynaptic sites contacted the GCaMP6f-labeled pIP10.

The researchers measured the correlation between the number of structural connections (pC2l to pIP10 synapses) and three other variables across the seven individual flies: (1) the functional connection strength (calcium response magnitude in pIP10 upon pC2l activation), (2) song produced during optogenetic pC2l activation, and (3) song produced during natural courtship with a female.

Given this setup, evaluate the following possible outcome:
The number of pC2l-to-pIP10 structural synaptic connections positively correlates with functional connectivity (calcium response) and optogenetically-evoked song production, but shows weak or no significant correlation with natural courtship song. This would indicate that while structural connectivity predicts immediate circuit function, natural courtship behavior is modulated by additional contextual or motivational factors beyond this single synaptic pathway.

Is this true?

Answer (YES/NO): NO